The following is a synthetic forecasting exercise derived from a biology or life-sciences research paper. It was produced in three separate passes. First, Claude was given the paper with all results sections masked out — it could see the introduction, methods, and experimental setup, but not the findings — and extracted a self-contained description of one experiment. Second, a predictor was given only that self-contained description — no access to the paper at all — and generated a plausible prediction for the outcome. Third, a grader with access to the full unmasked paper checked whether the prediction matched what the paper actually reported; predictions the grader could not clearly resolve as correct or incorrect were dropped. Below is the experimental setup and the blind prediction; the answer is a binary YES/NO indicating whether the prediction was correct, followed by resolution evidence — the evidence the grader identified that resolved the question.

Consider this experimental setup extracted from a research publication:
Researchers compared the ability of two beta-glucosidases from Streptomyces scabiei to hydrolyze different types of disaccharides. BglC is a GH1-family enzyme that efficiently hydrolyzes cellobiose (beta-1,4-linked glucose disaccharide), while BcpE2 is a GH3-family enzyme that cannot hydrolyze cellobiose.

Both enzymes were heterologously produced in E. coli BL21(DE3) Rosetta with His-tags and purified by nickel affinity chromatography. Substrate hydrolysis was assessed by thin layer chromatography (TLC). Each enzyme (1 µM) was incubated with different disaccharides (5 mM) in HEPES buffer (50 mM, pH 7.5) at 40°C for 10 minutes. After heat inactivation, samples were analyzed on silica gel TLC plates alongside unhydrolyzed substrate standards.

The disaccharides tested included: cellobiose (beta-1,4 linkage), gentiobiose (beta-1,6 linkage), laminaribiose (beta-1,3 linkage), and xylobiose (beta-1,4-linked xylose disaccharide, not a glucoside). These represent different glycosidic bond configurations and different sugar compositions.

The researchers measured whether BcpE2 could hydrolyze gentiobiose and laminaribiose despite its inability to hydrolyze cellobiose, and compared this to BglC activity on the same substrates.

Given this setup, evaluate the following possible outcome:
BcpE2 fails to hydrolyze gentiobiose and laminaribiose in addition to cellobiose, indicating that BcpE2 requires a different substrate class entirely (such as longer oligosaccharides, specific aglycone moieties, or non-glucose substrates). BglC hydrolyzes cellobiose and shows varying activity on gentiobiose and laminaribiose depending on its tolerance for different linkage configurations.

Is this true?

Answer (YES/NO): NO